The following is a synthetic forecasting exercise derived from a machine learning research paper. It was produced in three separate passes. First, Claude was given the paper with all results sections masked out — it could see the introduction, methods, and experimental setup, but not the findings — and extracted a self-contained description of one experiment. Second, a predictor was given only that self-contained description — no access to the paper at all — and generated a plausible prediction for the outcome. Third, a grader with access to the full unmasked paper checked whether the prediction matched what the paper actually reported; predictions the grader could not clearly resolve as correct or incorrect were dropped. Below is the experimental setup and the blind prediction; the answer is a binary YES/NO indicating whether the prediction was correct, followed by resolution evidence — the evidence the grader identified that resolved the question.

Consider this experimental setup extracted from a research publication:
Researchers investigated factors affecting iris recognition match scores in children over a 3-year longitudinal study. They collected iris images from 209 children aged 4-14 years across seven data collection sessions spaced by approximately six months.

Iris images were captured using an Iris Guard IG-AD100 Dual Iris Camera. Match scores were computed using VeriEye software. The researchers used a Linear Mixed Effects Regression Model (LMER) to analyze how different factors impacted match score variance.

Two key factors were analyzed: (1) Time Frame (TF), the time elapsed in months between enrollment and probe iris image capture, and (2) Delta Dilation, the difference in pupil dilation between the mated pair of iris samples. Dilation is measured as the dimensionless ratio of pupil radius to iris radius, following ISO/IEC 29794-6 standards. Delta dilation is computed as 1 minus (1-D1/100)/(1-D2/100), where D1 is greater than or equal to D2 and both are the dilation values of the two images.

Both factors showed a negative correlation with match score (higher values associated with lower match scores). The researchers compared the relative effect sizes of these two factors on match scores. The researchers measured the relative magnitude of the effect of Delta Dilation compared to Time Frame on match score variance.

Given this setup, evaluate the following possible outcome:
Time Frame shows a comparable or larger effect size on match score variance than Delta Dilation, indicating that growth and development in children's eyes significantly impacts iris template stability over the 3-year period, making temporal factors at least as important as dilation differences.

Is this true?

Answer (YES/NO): NO